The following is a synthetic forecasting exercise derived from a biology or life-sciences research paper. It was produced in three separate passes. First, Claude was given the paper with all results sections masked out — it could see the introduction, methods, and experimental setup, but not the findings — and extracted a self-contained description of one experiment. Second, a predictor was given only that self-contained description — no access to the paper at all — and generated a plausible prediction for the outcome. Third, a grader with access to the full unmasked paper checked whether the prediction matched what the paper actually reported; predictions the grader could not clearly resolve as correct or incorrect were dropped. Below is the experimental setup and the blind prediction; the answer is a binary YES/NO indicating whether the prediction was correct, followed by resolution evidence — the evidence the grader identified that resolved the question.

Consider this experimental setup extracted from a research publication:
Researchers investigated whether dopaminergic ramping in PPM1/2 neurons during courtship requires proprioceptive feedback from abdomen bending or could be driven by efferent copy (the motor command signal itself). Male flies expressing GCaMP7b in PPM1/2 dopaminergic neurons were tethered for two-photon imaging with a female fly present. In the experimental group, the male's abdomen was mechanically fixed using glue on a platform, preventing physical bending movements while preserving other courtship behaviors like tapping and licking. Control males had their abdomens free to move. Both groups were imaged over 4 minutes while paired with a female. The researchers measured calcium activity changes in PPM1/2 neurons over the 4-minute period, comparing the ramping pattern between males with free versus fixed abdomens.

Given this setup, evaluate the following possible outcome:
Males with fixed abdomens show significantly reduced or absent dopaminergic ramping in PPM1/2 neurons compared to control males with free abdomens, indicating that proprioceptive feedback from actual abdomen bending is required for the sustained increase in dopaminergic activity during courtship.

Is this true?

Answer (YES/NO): YES